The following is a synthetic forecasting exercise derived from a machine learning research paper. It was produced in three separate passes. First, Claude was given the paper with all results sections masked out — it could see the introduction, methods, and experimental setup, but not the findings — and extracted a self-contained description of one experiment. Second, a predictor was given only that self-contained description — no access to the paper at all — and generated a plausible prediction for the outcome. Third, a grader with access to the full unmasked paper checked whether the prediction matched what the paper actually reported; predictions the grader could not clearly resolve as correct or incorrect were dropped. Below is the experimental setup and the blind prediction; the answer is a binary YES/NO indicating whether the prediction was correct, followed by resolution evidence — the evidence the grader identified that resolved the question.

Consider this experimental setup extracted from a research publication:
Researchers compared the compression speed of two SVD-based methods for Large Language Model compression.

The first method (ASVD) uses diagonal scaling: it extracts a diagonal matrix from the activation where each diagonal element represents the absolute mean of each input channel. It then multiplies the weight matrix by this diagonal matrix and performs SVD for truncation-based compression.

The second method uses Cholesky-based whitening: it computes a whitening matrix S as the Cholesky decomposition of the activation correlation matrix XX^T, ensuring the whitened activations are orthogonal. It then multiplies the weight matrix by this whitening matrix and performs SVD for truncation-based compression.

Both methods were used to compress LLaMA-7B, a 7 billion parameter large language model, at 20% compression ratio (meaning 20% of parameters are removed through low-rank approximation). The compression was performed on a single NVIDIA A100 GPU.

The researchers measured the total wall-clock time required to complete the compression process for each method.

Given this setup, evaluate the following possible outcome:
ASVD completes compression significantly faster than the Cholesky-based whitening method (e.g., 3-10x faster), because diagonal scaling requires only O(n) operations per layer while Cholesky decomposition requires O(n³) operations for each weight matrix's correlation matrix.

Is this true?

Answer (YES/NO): NO